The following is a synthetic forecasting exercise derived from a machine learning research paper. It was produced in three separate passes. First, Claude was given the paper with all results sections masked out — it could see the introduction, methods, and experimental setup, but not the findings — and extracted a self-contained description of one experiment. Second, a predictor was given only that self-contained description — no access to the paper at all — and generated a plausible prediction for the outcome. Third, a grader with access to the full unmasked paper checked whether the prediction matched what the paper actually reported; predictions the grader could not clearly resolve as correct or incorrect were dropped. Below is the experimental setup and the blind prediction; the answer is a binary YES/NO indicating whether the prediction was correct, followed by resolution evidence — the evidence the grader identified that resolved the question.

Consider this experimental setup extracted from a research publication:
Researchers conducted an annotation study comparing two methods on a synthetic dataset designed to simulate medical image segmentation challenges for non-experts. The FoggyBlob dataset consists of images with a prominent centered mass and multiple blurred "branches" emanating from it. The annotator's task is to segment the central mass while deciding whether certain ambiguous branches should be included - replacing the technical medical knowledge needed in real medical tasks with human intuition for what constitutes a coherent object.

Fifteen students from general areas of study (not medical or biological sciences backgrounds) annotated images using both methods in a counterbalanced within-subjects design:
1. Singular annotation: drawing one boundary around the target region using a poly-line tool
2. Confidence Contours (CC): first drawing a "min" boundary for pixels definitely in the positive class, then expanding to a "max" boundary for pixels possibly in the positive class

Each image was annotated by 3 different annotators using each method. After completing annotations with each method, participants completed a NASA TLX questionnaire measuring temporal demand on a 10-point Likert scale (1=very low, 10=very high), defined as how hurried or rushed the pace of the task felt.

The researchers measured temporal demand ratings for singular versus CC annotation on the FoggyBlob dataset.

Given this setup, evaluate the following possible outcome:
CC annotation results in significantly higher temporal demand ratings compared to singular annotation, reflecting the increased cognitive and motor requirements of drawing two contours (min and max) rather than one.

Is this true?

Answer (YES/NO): NO